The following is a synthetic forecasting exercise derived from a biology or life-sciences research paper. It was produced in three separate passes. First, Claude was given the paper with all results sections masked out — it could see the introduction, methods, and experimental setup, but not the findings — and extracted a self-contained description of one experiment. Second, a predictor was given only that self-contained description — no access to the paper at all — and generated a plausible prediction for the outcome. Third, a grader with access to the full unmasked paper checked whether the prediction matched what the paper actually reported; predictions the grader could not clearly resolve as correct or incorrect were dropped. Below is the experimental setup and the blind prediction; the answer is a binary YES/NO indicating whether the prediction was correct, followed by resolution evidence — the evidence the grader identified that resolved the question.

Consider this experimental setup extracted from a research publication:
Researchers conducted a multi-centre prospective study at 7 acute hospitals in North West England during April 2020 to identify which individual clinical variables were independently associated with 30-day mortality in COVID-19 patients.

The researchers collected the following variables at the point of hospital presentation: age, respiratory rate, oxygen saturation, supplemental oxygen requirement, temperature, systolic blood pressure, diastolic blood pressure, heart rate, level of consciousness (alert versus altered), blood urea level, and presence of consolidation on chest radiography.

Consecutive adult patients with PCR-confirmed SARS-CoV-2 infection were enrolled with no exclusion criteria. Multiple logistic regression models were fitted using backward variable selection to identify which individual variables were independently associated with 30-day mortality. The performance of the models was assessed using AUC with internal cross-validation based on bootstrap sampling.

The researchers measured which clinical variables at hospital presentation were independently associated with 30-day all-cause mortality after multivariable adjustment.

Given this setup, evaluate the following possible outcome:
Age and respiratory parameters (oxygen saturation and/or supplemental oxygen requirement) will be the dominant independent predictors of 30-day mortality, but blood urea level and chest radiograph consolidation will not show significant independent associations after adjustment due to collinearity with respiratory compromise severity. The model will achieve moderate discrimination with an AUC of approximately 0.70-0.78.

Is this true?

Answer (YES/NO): NO